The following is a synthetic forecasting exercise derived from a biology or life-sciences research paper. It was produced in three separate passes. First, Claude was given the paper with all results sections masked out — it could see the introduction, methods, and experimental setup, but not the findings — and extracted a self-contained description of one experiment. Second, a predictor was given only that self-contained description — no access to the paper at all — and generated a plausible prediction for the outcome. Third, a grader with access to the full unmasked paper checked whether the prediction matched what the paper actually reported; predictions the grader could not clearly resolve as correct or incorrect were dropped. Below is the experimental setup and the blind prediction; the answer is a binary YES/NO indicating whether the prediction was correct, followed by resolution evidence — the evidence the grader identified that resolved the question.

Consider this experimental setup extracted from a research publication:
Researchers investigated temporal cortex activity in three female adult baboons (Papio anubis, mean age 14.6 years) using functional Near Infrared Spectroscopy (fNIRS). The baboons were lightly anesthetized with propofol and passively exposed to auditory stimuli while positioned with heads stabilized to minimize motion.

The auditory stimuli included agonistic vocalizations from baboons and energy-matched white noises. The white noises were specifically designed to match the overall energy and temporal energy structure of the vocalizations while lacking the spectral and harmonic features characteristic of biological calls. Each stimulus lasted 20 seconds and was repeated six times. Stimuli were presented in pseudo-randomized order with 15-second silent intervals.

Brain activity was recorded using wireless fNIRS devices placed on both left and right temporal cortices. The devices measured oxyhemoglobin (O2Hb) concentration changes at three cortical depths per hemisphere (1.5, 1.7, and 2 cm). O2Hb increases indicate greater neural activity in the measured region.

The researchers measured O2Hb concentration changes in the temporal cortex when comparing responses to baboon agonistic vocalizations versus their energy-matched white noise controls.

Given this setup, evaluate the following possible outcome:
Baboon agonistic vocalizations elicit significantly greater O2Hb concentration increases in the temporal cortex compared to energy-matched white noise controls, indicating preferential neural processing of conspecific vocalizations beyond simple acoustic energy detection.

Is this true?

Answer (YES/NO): NO